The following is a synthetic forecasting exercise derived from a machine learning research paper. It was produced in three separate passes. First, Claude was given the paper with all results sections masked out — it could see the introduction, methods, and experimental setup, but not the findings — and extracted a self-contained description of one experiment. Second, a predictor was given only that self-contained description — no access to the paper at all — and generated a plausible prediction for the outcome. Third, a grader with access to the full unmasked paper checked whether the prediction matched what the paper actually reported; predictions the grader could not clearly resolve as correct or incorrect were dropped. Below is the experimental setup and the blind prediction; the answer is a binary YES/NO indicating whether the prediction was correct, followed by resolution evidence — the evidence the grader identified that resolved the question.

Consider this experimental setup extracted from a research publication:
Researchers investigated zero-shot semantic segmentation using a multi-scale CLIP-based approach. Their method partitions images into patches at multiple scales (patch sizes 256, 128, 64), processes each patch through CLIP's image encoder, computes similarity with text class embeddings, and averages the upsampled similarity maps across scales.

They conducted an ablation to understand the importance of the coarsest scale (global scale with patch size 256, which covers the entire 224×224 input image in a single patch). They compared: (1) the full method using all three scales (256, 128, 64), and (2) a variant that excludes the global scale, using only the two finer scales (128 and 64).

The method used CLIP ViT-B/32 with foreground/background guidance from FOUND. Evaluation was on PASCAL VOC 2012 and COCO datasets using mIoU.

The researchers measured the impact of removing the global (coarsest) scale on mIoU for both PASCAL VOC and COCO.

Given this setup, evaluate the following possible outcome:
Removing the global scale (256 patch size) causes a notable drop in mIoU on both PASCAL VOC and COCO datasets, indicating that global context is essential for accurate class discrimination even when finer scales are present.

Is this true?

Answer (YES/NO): YES